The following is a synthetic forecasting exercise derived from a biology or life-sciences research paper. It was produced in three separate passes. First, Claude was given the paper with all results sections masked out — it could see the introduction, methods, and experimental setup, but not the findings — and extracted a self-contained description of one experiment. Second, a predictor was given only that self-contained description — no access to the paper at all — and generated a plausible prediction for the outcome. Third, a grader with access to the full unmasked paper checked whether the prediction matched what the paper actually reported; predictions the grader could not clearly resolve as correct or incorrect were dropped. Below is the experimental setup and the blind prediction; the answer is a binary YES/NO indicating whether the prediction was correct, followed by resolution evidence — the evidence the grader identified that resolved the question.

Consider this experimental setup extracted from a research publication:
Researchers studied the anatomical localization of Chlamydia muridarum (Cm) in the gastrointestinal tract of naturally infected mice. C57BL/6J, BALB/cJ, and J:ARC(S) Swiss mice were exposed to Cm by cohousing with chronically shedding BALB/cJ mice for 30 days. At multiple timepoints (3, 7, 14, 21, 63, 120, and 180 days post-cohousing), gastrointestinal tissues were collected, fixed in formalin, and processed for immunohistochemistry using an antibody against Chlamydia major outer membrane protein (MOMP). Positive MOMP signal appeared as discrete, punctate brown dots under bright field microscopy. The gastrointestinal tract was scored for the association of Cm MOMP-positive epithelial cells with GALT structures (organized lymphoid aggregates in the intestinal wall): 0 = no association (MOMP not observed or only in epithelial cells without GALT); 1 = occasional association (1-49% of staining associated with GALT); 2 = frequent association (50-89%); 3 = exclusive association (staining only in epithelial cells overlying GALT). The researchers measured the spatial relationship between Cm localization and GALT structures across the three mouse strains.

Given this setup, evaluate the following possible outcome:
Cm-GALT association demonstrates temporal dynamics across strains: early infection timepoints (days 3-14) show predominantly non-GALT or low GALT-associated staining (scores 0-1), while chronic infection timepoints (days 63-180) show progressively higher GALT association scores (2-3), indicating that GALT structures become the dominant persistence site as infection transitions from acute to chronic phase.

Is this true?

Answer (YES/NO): NO